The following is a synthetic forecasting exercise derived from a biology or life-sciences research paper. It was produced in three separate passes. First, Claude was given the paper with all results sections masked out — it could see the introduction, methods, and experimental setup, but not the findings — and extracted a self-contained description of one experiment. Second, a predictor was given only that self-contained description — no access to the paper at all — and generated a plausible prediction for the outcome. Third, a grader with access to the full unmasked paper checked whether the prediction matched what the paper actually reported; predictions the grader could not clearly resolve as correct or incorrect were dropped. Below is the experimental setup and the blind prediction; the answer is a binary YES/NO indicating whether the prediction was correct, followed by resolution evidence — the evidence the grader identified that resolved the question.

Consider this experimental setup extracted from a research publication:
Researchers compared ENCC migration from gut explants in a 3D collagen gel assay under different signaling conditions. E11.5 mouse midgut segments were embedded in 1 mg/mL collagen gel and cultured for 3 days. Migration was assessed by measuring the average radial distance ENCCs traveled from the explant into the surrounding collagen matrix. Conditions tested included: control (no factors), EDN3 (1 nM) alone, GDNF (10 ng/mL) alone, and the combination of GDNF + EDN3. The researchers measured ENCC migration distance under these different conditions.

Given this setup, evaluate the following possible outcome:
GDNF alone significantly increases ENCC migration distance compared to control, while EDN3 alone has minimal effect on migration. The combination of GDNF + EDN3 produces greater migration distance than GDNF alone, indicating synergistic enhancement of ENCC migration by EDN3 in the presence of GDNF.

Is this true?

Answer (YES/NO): NO